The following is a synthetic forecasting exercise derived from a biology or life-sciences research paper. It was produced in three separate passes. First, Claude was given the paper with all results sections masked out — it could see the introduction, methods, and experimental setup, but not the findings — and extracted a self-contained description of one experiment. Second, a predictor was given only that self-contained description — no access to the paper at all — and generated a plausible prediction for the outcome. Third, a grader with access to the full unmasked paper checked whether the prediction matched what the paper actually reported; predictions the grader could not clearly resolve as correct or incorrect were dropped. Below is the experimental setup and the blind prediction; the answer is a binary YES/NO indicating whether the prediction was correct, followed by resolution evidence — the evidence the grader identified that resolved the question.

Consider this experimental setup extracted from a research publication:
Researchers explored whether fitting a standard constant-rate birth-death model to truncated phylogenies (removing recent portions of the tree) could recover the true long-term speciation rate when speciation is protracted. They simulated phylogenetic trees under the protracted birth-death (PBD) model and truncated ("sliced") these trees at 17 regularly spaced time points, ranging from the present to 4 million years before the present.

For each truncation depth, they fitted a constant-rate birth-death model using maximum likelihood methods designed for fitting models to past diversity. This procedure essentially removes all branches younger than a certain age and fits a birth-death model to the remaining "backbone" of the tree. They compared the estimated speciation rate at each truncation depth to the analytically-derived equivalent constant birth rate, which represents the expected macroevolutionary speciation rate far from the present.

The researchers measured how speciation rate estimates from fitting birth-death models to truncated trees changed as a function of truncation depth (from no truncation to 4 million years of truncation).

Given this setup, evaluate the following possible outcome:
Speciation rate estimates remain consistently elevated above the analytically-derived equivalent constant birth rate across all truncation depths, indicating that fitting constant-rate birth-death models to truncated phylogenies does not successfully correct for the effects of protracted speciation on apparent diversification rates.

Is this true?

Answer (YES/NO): NO